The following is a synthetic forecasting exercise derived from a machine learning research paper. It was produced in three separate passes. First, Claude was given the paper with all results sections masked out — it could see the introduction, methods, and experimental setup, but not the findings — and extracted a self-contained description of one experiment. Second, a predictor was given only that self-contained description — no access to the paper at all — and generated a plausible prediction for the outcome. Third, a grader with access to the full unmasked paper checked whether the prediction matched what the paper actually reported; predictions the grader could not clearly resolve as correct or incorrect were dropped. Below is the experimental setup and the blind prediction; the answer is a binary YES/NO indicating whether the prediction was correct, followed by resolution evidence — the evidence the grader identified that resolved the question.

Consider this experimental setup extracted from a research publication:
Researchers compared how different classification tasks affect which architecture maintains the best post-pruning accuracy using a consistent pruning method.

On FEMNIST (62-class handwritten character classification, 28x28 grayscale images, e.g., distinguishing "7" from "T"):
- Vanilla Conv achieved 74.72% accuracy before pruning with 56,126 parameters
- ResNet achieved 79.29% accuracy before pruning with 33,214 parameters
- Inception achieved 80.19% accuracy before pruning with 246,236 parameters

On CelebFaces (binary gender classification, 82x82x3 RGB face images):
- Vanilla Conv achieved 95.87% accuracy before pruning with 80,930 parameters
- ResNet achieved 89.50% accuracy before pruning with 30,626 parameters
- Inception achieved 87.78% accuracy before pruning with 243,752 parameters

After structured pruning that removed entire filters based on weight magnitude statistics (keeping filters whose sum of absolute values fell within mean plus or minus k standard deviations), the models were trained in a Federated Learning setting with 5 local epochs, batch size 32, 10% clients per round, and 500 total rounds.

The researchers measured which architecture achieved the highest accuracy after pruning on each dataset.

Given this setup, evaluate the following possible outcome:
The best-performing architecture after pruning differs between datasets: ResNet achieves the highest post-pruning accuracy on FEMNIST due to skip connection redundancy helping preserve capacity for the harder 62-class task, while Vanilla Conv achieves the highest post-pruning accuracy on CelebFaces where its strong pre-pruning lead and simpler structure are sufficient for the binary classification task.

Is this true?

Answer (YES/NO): NO